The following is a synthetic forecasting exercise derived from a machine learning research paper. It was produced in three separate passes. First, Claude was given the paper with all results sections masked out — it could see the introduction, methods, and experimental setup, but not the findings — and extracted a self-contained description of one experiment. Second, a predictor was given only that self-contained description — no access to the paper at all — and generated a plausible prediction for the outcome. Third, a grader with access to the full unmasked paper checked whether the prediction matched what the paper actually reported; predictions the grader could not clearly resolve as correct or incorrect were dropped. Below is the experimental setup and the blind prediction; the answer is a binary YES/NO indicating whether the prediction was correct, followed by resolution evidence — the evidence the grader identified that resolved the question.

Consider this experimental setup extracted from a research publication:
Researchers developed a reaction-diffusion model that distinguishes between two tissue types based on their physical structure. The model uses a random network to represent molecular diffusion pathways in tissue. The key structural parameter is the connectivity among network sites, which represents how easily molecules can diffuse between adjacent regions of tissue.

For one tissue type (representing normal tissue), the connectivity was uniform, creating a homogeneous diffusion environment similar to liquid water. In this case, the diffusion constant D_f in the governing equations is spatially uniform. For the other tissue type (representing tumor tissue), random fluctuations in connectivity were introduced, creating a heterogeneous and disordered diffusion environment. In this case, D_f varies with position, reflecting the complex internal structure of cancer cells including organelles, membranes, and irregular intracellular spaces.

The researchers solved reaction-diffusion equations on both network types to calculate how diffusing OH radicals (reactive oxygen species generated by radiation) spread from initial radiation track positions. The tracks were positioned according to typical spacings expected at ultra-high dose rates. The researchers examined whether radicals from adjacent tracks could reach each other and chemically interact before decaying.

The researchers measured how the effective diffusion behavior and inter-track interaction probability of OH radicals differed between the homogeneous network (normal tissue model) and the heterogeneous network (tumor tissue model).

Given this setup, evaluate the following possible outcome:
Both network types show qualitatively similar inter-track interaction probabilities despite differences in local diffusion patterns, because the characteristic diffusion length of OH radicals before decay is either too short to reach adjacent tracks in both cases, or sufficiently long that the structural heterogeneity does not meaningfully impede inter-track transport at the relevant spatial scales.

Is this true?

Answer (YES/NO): NO